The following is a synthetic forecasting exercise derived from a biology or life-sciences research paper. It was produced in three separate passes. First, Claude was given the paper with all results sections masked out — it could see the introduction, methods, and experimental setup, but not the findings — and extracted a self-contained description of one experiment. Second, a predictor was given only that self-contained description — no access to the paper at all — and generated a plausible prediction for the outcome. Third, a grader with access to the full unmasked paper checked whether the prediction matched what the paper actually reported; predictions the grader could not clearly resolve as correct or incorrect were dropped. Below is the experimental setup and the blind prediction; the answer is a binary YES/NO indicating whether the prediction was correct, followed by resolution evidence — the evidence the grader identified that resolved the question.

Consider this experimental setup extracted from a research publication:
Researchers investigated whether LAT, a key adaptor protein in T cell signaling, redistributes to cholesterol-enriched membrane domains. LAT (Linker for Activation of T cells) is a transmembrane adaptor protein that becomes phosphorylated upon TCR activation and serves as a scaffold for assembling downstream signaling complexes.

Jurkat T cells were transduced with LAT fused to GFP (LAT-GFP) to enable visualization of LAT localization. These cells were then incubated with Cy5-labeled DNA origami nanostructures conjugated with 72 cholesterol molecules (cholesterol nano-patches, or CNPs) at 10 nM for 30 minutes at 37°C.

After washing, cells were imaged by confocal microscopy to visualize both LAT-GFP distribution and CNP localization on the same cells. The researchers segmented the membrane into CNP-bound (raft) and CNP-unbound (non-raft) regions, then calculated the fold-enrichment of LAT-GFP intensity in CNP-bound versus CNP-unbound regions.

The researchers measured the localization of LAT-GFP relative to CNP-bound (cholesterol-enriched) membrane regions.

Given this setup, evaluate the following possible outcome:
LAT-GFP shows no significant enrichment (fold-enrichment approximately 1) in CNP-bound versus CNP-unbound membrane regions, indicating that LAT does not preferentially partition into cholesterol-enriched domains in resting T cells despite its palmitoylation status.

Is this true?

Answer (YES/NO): NO